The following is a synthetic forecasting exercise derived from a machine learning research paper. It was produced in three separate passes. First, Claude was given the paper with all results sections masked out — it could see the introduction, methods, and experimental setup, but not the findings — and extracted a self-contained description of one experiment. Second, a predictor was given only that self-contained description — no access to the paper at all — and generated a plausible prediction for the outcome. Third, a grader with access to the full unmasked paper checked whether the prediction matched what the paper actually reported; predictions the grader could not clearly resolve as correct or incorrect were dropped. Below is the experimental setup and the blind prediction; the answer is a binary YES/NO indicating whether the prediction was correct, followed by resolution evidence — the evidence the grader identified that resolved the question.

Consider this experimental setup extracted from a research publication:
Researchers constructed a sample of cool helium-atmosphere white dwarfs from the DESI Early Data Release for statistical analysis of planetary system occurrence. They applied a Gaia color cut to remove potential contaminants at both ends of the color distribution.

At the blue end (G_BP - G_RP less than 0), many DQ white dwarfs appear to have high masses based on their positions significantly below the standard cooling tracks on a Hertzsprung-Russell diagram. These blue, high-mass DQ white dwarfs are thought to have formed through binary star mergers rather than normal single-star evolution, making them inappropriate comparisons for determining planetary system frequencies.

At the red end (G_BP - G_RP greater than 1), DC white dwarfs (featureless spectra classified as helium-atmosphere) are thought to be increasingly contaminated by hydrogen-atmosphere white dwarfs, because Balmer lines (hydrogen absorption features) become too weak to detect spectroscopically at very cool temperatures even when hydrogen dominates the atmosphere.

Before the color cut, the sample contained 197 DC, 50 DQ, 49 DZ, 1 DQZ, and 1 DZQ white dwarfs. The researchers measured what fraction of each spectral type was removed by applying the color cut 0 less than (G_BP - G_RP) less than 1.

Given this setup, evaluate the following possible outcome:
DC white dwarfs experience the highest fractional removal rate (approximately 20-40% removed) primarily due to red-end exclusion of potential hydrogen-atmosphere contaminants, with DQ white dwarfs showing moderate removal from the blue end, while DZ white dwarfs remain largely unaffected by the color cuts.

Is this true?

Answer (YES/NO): YES